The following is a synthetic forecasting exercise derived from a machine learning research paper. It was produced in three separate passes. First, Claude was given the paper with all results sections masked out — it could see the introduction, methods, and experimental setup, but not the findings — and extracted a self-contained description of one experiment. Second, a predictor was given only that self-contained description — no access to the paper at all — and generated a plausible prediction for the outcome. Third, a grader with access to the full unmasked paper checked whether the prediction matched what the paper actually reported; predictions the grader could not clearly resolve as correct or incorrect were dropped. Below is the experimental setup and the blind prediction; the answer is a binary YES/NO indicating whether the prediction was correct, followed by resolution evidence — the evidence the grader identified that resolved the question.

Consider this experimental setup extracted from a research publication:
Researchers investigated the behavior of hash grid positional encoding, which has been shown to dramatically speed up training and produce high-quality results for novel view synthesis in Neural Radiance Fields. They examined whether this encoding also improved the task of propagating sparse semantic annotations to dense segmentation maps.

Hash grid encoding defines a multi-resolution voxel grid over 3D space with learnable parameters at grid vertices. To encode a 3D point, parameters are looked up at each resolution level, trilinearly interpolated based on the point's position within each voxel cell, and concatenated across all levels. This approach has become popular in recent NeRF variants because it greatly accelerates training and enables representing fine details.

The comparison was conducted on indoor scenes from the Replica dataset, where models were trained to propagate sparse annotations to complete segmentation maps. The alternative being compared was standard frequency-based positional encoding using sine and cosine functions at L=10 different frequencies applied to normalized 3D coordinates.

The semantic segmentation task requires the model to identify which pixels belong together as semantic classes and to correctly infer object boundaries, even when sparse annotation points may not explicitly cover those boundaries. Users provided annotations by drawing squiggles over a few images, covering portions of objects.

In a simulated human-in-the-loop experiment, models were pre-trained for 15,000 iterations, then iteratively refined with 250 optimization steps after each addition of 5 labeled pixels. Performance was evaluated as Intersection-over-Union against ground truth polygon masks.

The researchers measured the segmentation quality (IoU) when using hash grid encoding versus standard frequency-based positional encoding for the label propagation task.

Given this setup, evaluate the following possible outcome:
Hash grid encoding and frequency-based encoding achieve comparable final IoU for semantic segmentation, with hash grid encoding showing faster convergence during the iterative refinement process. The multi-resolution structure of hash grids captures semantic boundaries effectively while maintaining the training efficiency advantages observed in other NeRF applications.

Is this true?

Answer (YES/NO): NO